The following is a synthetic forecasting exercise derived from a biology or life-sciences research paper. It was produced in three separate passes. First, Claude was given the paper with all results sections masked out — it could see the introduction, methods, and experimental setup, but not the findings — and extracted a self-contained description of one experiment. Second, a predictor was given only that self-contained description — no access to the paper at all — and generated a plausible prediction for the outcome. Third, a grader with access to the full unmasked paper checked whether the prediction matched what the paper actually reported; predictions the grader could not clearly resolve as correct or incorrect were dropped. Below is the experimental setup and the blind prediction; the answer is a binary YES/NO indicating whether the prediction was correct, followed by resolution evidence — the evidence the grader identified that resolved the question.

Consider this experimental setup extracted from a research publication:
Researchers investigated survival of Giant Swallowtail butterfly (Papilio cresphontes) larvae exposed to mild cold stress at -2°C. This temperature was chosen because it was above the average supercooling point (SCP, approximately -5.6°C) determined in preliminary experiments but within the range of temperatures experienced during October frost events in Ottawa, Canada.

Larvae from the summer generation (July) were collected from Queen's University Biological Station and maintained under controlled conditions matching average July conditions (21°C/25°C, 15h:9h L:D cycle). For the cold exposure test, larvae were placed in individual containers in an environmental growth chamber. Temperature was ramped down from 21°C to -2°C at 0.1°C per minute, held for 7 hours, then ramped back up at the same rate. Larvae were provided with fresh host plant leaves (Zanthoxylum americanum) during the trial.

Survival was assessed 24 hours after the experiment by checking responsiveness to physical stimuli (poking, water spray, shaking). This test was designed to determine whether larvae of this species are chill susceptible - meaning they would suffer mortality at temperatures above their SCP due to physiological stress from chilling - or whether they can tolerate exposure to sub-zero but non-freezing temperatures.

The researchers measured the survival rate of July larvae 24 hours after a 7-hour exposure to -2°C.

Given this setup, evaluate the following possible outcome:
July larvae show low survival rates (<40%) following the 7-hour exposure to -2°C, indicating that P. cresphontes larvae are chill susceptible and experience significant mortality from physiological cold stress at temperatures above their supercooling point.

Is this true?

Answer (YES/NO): NO